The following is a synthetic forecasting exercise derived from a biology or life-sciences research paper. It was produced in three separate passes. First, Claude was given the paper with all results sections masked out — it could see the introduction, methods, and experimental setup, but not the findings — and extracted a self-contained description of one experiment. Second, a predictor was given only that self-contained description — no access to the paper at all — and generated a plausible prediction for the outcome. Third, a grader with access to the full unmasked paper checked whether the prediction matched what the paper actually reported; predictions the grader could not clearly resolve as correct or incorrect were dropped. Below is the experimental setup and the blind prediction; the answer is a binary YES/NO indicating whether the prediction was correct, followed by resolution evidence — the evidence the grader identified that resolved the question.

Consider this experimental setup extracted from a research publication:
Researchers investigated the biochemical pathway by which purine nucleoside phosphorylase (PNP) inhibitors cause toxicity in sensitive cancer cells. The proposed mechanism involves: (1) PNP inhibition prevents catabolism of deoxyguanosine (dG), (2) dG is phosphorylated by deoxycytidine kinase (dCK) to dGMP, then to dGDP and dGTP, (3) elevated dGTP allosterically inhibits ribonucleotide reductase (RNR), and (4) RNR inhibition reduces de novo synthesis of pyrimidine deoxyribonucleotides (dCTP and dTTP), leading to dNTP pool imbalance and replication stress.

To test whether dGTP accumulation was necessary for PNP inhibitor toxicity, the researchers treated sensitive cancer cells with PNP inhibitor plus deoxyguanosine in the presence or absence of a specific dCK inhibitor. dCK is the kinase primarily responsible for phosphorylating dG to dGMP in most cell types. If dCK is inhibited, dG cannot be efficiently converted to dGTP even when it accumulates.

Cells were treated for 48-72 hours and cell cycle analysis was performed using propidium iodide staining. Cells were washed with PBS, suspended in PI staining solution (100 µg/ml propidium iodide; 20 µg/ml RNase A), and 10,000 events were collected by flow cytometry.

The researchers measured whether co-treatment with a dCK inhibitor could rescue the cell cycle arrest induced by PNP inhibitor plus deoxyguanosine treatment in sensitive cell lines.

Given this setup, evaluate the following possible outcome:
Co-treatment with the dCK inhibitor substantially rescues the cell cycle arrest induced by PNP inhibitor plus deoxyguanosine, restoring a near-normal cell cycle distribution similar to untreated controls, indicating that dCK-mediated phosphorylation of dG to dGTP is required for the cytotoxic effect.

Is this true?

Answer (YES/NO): YES